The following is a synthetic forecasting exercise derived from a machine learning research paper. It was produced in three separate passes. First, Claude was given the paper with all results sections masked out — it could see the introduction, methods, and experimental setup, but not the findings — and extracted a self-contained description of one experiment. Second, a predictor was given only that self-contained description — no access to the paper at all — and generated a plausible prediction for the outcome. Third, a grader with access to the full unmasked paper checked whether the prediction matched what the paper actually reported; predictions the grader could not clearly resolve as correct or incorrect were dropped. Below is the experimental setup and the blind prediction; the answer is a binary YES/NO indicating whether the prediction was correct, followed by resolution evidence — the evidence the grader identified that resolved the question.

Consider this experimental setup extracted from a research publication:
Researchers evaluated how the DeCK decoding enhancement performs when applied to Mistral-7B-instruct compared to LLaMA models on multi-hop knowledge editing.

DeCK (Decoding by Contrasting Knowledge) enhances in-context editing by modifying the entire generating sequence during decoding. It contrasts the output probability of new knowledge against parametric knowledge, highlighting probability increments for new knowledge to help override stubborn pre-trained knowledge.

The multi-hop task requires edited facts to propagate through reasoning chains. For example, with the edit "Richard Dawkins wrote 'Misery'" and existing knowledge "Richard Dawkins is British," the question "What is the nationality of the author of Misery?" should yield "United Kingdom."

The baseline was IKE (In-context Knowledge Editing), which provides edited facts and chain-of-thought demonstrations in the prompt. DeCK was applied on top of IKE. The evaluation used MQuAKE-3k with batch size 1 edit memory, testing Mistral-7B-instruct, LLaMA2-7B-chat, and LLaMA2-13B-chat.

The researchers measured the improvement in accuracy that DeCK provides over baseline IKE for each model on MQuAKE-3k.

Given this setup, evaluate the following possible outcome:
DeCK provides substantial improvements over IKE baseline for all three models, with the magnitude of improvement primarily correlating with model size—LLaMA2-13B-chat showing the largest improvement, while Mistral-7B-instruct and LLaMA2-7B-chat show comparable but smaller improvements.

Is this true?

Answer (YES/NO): NO